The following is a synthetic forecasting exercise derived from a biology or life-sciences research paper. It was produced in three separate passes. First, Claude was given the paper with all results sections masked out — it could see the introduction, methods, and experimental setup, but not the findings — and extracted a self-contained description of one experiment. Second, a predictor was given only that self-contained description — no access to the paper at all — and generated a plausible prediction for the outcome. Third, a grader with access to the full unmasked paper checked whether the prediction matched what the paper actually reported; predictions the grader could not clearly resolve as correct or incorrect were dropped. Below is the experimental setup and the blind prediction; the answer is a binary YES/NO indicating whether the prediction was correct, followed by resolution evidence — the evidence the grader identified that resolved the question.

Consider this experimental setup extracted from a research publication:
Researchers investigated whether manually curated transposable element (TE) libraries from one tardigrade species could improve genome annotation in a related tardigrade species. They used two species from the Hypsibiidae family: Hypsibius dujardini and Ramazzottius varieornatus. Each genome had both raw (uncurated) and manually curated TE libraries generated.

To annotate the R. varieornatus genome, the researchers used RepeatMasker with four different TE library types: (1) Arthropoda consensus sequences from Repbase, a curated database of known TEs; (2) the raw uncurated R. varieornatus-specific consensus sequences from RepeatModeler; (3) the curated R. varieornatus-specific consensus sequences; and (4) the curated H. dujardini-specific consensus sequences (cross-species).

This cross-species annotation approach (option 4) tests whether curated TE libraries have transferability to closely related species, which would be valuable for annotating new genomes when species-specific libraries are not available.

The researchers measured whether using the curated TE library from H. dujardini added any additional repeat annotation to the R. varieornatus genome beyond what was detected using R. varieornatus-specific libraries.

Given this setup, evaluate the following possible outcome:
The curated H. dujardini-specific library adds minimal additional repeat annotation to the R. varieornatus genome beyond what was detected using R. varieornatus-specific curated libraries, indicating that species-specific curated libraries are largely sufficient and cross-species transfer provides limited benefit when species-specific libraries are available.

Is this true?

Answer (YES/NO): YES